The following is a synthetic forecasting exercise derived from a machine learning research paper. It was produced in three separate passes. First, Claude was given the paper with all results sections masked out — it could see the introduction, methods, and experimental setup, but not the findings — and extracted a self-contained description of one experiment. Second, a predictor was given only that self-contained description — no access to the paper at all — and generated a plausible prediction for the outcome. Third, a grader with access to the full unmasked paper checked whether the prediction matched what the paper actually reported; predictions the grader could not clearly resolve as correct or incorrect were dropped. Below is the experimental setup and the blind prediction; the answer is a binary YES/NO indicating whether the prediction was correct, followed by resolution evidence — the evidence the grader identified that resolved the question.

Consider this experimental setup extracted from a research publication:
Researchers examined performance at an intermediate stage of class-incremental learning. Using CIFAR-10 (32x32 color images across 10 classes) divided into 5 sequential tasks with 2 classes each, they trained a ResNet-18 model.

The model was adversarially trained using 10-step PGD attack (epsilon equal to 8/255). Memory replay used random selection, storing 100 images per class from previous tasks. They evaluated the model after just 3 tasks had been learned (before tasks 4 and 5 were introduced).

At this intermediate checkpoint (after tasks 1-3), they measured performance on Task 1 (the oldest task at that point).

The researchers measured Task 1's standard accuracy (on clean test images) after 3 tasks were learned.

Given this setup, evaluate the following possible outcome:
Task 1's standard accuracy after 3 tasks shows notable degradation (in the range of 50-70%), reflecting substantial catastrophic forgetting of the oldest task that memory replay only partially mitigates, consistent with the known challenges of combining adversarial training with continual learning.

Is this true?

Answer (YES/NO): NO